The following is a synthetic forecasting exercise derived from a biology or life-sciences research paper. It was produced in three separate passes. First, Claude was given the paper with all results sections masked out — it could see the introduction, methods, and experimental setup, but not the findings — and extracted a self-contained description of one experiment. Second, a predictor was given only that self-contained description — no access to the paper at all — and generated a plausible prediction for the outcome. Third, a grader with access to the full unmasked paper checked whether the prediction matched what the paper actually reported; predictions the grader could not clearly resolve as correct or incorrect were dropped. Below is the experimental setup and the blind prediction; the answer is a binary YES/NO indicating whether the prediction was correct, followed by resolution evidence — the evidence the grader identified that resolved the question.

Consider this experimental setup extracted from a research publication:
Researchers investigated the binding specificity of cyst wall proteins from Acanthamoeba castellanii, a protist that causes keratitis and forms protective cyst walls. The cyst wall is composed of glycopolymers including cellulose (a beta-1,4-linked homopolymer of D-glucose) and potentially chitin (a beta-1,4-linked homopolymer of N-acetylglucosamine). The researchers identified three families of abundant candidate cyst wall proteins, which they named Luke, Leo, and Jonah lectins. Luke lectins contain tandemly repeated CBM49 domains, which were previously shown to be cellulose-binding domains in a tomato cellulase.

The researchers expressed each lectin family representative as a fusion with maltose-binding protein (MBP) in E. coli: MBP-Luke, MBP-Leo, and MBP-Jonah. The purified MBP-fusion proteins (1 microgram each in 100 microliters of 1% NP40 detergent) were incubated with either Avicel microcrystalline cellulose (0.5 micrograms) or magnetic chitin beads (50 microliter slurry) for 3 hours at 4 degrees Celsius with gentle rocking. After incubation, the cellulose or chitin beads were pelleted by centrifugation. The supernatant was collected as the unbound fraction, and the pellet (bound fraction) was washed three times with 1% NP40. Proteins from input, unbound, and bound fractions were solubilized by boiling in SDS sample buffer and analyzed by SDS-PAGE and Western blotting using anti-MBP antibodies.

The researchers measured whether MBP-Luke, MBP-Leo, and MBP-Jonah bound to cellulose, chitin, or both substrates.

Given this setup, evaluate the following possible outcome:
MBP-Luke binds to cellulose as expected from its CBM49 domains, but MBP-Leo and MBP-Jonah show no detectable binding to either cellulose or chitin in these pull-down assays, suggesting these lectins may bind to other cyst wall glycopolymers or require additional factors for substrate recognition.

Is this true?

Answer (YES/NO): NO